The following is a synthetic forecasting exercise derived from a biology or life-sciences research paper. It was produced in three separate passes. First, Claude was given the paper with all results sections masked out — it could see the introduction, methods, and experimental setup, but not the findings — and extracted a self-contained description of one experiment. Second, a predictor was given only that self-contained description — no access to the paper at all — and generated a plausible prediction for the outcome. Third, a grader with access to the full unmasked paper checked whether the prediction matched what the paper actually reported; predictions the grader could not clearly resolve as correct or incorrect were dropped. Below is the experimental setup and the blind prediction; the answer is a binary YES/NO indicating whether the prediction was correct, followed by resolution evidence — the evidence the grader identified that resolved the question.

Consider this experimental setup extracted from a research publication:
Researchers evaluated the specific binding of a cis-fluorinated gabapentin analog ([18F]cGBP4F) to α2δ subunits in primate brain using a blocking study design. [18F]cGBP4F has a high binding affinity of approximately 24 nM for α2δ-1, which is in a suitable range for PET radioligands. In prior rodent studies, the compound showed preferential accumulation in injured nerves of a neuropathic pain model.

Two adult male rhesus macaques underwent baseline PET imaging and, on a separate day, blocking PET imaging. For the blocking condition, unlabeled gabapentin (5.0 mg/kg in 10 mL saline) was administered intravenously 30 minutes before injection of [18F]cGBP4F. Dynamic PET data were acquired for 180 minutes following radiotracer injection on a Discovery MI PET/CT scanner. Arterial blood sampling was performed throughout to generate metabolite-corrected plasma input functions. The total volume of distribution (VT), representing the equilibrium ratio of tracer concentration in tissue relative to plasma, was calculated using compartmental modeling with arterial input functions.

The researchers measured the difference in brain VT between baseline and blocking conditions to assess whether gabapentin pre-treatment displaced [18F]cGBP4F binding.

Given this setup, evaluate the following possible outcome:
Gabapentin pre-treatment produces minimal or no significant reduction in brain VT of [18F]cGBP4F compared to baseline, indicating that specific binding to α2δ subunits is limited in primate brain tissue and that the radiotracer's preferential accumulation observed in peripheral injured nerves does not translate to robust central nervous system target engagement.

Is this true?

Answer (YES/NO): NO